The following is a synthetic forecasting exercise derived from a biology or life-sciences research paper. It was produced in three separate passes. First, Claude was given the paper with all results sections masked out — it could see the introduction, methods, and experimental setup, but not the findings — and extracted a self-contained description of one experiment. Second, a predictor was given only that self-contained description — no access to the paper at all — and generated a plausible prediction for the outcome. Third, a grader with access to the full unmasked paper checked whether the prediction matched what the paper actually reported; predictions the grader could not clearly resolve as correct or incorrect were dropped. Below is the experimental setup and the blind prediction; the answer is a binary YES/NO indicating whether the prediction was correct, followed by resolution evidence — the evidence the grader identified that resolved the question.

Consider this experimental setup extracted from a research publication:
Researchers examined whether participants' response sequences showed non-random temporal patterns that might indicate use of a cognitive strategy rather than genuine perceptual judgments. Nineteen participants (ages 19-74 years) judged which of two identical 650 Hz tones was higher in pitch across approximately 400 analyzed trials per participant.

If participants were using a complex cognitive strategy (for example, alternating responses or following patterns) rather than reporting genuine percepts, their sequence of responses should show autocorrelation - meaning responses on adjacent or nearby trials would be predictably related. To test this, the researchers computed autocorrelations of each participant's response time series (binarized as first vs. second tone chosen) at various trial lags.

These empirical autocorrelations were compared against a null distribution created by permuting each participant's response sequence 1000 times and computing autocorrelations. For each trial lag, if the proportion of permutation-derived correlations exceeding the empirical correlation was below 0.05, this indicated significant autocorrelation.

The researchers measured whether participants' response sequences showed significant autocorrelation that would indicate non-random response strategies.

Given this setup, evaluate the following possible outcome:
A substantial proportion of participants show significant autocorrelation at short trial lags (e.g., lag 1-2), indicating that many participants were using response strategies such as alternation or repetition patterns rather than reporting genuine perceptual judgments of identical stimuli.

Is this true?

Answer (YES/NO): NO